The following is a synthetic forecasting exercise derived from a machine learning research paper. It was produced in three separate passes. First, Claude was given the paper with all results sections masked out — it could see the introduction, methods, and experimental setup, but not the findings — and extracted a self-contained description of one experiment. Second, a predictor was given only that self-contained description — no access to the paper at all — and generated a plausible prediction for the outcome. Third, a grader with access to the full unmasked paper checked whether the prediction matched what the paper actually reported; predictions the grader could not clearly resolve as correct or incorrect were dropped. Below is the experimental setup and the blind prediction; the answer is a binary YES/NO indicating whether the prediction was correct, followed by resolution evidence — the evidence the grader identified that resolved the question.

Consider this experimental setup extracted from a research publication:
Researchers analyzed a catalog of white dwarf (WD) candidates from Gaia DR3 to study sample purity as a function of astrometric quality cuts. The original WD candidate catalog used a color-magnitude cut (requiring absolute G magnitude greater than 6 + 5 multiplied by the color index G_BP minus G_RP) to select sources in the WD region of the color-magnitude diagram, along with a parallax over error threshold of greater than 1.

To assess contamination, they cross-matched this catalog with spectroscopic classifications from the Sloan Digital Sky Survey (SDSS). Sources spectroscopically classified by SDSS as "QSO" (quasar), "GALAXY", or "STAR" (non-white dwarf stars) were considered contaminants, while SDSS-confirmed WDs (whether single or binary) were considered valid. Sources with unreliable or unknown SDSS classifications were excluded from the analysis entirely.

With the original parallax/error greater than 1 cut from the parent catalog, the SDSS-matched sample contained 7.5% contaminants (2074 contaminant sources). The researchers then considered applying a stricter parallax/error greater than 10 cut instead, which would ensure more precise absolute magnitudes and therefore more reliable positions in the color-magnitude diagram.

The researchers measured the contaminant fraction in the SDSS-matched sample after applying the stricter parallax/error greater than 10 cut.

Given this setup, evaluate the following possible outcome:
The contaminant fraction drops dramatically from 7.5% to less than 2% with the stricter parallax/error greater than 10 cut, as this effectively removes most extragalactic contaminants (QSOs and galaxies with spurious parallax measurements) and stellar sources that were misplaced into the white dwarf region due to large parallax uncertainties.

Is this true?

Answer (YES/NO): YES